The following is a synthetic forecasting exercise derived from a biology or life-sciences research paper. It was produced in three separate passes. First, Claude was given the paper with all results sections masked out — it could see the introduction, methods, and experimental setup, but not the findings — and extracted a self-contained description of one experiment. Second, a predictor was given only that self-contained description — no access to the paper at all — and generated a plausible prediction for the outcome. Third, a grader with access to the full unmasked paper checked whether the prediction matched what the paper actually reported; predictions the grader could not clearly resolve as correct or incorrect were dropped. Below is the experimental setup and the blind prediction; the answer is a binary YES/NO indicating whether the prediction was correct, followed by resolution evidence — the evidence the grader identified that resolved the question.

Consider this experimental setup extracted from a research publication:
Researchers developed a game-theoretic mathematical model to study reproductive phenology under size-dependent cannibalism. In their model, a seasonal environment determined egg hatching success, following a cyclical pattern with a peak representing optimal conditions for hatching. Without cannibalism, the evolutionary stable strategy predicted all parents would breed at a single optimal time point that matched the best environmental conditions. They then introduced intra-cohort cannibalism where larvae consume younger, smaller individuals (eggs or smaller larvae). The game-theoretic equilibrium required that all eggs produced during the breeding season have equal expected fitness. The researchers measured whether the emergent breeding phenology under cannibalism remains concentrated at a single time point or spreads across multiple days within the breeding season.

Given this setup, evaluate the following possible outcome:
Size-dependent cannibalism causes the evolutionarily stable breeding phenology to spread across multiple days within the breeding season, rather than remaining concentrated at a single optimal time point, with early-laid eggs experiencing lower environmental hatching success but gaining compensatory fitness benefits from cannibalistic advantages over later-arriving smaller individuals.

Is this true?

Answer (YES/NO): YES